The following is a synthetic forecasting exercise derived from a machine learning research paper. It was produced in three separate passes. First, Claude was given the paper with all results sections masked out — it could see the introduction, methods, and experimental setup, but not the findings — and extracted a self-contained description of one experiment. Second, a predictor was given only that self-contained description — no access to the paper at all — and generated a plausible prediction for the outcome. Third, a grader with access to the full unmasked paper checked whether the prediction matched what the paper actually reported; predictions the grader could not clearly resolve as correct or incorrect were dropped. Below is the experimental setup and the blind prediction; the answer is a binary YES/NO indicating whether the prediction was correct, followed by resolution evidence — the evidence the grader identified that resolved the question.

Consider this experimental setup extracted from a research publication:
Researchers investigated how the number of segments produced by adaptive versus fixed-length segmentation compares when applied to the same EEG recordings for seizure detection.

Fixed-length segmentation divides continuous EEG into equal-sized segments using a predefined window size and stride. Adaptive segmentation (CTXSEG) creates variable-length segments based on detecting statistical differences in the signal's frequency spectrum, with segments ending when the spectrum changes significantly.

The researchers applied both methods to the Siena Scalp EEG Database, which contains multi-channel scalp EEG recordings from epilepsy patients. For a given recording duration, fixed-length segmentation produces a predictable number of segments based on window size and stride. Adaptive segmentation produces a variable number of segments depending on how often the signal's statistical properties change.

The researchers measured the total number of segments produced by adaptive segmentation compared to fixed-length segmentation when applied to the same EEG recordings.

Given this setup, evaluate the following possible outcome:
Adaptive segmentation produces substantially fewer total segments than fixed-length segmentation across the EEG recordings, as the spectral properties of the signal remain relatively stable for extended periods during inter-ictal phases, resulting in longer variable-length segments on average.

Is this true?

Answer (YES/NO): YES